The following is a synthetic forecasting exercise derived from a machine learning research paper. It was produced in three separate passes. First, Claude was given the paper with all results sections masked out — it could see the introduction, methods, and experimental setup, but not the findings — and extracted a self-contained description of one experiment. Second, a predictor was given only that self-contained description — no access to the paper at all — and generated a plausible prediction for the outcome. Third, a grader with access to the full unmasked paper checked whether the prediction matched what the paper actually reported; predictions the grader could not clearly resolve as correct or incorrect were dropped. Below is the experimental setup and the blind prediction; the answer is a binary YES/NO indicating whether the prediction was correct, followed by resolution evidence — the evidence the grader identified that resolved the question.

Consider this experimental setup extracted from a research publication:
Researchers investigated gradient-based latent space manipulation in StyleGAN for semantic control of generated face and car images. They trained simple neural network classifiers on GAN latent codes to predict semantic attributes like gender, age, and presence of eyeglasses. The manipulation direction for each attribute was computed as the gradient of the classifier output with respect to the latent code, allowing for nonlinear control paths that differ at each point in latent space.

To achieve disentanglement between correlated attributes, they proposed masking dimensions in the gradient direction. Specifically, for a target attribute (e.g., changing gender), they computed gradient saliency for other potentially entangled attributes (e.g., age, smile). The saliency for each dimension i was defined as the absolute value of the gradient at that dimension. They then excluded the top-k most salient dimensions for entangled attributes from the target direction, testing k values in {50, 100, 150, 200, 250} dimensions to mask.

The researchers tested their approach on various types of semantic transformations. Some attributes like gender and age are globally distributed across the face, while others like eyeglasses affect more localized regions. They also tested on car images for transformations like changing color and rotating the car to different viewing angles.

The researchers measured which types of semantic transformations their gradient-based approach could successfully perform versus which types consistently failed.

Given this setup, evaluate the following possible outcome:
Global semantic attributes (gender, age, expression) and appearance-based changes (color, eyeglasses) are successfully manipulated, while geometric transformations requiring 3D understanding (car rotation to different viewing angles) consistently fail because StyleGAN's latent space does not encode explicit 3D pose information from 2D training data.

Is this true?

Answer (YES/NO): YES